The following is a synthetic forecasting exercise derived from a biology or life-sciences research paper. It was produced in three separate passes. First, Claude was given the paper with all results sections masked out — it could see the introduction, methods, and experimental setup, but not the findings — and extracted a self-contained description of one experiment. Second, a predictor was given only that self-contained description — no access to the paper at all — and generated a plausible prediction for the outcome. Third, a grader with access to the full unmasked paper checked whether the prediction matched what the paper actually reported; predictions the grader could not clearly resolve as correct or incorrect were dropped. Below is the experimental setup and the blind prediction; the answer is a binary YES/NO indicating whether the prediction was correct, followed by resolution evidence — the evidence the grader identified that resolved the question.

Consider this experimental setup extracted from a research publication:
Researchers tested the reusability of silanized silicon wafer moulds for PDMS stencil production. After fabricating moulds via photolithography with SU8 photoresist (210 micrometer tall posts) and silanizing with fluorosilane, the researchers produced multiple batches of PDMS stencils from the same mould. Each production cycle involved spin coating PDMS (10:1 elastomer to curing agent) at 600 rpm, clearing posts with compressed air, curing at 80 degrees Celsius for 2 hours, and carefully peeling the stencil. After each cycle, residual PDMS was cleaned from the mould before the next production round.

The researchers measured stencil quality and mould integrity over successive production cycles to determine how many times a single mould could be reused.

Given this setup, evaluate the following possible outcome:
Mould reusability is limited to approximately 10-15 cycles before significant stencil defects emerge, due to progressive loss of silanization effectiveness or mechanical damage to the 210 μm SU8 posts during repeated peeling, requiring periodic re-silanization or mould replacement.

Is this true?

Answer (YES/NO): NO